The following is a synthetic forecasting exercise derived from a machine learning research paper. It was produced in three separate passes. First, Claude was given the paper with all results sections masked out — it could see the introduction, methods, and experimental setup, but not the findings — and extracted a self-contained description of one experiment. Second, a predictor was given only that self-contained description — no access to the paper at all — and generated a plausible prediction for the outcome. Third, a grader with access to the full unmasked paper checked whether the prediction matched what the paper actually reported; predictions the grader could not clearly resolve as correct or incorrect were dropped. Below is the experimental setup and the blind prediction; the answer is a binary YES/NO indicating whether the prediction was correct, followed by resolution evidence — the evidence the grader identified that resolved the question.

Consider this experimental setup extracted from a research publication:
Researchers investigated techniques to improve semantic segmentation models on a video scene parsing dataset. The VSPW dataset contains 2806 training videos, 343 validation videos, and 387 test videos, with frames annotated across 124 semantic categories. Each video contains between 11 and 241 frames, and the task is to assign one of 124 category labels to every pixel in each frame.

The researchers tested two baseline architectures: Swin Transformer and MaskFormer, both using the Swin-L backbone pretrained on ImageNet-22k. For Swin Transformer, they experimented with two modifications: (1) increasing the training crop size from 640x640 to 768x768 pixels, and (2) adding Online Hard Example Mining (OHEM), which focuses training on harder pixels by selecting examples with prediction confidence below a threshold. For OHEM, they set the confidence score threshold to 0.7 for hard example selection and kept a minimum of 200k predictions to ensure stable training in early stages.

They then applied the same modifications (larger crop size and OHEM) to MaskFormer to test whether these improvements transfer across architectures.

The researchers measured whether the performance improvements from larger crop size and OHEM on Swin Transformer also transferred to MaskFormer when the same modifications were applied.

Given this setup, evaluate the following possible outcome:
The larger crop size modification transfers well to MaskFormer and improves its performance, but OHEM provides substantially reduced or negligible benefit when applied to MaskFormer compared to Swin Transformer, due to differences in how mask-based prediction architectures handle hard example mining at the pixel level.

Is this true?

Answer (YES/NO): NO